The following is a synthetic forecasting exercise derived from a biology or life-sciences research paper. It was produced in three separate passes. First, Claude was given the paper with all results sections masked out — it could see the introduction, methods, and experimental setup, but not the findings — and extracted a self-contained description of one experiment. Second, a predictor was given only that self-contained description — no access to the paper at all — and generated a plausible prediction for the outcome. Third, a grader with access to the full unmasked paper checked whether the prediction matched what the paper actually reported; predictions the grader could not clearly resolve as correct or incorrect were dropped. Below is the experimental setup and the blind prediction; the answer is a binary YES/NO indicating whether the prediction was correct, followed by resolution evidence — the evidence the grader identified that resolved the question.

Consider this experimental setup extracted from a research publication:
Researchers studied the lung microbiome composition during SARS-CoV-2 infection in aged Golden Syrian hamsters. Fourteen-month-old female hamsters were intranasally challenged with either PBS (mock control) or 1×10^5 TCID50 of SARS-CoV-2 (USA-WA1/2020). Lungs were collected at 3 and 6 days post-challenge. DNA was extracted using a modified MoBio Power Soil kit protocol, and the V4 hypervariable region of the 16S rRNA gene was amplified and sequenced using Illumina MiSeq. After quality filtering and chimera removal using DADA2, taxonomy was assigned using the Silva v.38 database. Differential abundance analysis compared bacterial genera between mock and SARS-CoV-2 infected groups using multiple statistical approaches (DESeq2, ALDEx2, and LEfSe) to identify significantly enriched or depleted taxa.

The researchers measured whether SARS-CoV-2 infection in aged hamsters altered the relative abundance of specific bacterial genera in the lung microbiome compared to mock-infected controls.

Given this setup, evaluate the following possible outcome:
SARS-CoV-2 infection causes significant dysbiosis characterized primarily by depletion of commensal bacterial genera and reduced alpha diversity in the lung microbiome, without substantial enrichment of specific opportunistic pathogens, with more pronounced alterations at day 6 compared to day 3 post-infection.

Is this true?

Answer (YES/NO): NO